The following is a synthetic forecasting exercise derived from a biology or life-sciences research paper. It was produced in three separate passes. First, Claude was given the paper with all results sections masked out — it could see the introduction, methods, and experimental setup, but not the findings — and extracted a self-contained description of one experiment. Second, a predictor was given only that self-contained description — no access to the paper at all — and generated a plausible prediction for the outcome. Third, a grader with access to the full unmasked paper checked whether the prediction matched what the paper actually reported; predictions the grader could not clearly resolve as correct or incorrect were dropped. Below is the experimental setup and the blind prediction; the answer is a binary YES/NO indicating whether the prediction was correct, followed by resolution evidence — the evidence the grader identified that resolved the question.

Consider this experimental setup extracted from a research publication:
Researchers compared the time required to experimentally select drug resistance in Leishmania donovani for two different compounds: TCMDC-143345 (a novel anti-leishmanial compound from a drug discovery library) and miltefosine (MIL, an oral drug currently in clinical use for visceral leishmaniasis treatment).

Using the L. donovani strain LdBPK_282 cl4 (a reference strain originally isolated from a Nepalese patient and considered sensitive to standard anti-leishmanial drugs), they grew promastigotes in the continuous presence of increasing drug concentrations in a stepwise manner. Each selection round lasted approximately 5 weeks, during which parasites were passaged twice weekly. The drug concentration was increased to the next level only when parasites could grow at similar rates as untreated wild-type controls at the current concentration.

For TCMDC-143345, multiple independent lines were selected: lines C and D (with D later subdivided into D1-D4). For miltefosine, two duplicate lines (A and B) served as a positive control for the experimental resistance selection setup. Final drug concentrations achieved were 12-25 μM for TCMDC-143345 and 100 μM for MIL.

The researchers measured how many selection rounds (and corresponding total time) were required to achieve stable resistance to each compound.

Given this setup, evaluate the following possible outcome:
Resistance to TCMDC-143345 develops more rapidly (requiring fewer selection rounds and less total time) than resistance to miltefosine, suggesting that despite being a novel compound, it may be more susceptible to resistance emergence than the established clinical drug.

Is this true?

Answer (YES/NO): NO